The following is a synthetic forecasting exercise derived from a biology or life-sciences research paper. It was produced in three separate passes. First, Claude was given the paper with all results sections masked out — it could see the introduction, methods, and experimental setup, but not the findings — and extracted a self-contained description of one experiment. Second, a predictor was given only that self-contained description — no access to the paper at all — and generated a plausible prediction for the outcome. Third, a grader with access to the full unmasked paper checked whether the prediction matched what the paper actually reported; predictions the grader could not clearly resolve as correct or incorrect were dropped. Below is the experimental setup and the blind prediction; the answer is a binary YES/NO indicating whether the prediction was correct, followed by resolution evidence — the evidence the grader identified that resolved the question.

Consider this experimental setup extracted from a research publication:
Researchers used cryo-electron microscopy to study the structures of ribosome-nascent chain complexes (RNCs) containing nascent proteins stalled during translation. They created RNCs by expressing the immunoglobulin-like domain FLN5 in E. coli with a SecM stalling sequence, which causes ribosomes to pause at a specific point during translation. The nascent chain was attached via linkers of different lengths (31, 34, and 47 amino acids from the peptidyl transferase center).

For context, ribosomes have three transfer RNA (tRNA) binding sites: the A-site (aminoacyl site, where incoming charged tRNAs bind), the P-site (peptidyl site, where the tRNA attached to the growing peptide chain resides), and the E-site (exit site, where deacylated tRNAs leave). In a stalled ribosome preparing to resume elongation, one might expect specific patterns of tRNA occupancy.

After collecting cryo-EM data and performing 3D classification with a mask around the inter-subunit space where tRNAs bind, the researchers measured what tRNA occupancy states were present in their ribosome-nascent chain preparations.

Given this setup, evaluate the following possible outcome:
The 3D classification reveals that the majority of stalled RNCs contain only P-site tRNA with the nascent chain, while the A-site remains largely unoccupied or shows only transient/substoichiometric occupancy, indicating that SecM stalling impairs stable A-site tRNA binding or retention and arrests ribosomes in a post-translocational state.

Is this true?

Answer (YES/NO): NO